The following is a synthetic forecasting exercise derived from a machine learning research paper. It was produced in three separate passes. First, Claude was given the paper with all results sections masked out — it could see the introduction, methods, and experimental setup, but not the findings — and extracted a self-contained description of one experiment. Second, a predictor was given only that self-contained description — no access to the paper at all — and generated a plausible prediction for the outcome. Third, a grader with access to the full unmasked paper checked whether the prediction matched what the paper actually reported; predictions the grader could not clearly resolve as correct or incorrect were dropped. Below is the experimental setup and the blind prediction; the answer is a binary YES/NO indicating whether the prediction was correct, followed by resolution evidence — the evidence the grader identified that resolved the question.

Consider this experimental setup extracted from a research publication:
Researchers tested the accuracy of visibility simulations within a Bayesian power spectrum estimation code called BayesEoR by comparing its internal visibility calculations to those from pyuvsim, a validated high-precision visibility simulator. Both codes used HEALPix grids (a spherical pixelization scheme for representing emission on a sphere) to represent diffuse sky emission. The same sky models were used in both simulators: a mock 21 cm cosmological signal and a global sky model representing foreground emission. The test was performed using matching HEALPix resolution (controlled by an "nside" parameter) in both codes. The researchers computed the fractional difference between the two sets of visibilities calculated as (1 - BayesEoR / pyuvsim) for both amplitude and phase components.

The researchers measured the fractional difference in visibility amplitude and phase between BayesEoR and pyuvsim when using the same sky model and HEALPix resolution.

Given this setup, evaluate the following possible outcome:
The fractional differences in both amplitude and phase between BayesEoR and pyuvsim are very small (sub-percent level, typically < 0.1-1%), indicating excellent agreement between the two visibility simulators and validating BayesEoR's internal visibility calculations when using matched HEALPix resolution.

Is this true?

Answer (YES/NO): YES